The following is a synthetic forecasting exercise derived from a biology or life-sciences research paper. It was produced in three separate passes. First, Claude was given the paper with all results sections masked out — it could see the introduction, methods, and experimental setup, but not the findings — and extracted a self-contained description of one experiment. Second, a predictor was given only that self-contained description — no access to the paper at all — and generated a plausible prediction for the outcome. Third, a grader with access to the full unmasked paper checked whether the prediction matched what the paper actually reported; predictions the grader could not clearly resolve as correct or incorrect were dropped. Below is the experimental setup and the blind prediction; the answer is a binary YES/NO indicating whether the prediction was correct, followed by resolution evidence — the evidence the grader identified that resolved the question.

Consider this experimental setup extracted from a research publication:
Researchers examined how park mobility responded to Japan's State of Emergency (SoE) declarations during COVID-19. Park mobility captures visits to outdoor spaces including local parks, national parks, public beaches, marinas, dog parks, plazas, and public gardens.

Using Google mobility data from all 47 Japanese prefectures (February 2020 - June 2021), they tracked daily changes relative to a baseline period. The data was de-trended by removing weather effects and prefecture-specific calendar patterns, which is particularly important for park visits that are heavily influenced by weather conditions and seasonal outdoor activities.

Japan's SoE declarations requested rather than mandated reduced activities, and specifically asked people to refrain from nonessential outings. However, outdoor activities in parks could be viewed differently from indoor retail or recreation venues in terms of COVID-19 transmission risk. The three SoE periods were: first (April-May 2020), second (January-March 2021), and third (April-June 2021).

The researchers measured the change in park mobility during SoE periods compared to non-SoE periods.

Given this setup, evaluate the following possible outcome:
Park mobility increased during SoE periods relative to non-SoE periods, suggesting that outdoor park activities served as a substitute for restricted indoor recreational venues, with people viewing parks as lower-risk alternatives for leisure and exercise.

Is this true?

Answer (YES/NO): NO